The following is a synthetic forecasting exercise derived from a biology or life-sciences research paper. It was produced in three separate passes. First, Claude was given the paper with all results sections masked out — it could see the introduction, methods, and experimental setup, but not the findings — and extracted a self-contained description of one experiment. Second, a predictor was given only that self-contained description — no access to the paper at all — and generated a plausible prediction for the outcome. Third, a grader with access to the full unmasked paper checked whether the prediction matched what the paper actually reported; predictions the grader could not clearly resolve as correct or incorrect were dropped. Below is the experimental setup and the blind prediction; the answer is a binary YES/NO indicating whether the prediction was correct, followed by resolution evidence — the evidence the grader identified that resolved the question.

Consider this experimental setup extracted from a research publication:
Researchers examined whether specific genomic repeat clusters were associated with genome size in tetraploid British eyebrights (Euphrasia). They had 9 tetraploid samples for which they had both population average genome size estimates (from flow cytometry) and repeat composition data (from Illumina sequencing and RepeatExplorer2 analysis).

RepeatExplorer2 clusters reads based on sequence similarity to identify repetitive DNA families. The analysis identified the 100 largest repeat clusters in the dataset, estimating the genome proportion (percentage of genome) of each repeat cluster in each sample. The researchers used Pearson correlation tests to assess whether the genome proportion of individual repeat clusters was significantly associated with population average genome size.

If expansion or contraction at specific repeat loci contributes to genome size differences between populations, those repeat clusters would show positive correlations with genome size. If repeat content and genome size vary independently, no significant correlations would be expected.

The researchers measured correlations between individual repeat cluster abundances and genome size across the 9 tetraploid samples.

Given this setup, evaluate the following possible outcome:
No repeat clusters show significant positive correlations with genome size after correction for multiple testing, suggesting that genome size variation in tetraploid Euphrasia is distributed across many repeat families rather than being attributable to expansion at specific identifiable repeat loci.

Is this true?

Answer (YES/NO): YES